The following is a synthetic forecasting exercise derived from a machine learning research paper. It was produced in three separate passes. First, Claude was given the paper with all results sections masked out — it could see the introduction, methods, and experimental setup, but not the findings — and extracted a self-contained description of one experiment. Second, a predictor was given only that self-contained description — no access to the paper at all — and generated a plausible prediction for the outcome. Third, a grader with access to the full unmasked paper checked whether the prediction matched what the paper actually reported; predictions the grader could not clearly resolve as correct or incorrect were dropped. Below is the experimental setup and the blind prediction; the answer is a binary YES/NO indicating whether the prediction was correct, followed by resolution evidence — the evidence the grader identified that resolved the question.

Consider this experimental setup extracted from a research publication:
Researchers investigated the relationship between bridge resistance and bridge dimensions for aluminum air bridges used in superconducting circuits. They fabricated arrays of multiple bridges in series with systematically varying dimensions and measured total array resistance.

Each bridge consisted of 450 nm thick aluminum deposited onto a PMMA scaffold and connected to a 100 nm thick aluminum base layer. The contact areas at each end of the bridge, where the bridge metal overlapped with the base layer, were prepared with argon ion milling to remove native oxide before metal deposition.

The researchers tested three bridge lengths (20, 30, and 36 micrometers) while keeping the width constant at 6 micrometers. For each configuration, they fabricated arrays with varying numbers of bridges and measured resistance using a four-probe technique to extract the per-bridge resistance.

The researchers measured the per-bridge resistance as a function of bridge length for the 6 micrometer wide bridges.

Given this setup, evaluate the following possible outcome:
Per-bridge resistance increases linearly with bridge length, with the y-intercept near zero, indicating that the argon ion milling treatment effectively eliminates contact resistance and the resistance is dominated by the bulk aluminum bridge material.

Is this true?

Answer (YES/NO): YES